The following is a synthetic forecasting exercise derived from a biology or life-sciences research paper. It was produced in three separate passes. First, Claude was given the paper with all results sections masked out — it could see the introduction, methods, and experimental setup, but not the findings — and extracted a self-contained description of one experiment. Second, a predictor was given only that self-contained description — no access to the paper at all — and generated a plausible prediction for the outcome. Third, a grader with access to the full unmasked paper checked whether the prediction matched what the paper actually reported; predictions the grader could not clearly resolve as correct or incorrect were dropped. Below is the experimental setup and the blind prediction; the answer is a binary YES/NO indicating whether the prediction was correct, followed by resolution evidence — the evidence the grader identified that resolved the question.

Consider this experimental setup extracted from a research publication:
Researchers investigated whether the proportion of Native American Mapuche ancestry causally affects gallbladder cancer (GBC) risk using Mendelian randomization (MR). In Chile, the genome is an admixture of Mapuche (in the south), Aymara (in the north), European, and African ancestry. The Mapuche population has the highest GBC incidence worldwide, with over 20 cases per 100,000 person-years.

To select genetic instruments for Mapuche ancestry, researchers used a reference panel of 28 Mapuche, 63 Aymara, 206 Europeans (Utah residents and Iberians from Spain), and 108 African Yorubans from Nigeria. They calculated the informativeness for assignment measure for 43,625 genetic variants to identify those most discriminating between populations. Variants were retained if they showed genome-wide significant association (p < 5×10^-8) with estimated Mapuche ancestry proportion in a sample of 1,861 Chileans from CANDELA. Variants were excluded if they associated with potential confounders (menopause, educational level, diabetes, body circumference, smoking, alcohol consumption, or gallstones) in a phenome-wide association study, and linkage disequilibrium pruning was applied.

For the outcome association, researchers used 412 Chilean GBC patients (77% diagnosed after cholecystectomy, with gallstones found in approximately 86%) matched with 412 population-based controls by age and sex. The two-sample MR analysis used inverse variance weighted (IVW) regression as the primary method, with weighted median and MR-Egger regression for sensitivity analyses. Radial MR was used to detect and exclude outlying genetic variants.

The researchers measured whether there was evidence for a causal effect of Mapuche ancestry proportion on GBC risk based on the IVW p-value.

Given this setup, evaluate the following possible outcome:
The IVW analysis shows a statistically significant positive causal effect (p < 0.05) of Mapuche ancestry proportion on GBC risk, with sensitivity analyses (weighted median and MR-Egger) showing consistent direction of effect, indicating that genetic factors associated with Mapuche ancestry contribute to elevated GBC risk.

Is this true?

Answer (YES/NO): YES